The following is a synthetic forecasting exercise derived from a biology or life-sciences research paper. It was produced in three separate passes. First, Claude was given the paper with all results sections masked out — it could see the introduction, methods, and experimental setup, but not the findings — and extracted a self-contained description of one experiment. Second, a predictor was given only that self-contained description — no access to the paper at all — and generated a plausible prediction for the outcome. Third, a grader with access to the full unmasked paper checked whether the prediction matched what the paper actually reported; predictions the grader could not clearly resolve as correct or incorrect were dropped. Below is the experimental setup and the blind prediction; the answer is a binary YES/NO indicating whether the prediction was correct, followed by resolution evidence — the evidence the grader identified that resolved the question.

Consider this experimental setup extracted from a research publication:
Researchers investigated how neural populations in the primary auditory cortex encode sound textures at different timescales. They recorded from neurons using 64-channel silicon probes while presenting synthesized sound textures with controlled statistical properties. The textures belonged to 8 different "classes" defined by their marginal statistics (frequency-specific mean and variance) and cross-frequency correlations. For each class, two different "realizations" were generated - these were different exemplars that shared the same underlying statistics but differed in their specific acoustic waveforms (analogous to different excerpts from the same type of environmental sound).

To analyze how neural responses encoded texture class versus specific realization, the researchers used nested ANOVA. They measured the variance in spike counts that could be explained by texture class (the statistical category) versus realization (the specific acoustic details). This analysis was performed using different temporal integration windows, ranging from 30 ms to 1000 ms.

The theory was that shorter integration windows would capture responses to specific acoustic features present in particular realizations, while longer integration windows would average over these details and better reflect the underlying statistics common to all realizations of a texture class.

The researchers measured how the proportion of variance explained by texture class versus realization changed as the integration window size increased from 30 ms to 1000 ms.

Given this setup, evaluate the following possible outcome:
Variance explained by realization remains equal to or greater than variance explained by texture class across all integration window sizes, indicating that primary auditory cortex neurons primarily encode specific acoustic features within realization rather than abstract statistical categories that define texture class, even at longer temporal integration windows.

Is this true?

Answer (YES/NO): NO